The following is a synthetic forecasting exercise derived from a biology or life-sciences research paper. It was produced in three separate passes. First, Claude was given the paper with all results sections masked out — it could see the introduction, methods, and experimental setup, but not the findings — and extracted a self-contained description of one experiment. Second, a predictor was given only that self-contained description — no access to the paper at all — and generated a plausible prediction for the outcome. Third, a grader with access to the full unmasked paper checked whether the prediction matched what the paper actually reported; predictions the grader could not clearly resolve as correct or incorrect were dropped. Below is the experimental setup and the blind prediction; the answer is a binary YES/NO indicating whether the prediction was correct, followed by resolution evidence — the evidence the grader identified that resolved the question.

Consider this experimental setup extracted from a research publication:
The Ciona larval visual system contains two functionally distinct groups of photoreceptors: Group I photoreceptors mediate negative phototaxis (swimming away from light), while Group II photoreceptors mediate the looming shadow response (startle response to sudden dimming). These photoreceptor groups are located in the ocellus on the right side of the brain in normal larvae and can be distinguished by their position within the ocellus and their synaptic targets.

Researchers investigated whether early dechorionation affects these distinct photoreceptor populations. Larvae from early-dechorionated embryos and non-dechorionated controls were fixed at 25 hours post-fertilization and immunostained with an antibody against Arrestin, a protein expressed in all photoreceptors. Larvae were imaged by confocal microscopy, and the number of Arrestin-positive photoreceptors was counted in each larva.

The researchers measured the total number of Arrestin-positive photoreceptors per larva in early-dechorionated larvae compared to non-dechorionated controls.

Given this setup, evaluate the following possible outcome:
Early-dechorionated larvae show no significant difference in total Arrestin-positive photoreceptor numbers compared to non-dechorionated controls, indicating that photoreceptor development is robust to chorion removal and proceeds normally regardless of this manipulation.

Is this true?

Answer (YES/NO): NO